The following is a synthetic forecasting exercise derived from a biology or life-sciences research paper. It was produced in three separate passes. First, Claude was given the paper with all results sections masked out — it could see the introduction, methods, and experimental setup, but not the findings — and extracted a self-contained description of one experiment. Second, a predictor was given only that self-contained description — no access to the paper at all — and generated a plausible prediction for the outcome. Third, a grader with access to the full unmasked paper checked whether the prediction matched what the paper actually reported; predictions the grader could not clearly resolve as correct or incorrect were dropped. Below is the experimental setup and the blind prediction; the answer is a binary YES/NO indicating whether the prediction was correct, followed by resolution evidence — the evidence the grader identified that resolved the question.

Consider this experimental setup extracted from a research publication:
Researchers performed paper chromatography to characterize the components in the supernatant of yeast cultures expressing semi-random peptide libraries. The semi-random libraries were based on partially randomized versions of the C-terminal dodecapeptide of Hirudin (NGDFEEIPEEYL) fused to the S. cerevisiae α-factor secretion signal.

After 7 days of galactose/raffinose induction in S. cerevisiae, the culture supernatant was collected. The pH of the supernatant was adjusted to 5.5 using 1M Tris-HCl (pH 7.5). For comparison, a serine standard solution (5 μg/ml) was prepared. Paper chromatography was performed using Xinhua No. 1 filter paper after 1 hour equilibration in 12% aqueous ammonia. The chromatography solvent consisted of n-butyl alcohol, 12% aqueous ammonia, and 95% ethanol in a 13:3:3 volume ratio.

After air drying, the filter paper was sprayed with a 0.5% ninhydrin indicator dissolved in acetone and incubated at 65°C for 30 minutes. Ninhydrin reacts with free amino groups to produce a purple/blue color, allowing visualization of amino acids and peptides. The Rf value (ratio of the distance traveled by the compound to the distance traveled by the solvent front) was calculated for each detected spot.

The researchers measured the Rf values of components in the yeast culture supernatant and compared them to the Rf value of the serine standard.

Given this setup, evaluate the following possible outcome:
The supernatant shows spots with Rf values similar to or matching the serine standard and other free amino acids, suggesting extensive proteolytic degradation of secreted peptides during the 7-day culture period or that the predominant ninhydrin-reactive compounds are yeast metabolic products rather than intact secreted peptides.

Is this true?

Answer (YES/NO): NO